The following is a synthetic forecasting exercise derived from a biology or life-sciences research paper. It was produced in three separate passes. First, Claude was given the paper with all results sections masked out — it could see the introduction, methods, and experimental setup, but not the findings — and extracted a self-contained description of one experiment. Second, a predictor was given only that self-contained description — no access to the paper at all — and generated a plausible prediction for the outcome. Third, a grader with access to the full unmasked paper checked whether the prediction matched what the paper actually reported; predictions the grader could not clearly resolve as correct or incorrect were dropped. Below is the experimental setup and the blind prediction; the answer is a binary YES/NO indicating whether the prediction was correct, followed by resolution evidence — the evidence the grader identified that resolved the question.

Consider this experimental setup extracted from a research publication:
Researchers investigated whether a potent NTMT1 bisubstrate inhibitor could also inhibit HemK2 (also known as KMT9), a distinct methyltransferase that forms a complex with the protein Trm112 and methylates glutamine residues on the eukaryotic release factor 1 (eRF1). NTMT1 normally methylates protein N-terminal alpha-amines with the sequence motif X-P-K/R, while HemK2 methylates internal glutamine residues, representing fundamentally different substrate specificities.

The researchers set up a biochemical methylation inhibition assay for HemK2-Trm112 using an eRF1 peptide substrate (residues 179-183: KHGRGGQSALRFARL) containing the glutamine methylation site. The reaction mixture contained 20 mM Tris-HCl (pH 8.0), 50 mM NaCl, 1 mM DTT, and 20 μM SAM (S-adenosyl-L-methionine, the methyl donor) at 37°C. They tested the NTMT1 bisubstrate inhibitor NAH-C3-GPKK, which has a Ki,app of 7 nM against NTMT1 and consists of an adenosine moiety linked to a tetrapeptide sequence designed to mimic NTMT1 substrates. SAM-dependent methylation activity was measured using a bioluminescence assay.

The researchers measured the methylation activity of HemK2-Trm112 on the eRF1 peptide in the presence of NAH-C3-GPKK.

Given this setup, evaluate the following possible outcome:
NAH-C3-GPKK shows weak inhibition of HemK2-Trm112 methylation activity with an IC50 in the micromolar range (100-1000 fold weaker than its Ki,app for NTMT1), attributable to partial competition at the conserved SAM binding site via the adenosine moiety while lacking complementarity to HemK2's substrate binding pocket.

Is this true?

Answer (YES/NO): NO